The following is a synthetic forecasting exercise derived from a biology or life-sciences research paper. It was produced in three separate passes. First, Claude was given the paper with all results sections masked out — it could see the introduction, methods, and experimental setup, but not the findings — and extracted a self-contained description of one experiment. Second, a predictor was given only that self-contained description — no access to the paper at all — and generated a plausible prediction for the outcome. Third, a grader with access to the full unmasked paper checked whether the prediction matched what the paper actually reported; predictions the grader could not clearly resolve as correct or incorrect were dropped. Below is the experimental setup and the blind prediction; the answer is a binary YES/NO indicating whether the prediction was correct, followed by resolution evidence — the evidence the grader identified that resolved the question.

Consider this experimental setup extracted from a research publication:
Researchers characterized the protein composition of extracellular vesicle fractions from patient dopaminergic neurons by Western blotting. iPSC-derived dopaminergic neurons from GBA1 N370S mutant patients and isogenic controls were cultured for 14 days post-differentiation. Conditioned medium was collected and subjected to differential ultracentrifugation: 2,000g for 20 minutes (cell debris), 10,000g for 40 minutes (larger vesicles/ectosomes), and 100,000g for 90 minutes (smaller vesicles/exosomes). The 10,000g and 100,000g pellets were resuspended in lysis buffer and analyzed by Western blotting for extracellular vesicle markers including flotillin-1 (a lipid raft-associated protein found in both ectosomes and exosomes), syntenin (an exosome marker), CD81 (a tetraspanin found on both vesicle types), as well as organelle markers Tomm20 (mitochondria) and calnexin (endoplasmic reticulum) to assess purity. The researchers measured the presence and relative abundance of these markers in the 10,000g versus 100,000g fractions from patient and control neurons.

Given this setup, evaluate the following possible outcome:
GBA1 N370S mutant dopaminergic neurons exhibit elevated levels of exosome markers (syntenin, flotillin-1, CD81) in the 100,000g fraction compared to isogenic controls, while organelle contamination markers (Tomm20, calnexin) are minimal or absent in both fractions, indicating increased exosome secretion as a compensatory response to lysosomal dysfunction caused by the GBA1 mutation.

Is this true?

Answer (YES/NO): NO